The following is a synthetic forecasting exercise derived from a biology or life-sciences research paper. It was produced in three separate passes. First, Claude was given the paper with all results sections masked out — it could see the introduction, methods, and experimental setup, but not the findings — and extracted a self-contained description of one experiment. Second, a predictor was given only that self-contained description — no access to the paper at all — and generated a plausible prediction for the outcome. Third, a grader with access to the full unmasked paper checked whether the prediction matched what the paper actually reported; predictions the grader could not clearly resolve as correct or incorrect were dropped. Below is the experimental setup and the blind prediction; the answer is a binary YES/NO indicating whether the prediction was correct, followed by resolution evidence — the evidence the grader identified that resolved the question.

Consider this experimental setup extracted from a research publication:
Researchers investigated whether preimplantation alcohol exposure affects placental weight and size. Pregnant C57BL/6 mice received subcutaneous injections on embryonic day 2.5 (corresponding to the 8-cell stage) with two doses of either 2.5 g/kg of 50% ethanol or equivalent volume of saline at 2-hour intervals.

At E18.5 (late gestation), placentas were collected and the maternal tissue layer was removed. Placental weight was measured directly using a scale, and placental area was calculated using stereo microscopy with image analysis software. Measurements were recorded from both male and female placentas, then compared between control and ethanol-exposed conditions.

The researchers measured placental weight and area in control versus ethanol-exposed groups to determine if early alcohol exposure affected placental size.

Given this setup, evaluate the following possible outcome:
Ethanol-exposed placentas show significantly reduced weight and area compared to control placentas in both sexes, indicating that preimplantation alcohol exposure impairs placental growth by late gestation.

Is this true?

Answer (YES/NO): NO